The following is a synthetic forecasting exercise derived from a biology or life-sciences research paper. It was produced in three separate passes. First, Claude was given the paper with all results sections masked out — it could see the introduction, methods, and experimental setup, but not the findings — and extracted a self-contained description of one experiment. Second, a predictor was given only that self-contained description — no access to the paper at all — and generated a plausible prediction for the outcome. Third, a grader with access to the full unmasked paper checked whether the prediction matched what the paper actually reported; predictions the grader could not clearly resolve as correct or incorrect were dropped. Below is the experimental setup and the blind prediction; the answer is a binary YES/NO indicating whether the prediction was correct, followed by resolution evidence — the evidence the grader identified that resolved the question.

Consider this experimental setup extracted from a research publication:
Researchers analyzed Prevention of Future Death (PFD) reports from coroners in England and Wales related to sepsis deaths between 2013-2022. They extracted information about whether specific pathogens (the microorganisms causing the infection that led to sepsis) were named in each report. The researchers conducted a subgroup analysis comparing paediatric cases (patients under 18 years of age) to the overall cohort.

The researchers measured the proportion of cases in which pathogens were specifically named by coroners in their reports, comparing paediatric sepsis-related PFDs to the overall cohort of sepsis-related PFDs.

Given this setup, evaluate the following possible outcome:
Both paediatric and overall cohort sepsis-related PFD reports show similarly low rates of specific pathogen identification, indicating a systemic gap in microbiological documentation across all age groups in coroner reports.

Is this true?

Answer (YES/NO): NO